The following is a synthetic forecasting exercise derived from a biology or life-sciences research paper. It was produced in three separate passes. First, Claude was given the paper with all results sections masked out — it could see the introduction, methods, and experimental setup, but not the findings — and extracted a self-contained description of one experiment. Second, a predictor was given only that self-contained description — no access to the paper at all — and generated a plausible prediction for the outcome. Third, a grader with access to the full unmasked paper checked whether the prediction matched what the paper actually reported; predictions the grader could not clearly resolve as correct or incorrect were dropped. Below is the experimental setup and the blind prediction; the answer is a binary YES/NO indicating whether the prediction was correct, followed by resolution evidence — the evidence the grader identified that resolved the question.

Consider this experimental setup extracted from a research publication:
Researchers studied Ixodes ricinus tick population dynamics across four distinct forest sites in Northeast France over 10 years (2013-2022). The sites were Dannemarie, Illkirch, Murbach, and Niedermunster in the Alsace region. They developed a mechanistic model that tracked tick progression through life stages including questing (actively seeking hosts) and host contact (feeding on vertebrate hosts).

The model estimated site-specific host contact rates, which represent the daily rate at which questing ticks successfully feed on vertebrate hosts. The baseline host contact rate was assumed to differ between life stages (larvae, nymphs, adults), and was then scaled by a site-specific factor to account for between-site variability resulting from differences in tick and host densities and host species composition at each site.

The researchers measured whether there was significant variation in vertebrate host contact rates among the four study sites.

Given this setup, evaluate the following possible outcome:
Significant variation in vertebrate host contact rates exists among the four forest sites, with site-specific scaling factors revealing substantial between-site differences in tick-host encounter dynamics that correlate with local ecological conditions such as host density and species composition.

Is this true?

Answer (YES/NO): YES